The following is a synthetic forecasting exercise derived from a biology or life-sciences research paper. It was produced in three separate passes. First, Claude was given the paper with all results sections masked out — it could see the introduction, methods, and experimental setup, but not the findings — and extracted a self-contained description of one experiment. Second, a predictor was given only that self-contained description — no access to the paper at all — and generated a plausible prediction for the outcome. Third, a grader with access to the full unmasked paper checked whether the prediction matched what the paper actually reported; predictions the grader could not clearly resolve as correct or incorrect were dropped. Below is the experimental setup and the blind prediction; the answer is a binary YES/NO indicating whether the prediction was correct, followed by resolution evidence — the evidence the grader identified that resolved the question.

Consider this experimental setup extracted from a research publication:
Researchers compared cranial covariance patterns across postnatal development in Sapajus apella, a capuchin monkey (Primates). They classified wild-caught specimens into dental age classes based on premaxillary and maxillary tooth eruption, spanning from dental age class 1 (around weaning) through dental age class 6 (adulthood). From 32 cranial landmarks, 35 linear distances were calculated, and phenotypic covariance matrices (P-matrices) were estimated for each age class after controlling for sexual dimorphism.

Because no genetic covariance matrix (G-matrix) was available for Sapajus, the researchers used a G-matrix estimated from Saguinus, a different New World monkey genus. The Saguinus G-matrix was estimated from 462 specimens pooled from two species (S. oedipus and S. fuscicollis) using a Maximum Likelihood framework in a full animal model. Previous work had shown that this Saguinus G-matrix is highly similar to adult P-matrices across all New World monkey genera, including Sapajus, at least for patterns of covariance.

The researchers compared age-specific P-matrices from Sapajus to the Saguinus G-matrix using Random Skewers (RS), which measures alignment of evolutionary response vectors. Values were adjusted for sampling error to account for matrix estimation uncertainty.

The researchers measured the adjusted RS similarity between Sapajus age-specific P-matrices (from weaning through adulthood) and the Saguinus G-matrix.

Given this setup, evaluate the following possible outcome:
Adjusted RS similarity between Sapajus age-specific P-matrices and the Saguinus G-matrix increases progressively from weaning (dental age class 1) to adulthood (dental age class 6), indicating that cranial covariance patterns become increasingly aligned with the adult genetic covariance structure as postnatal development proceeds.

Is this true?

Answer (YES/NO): NO